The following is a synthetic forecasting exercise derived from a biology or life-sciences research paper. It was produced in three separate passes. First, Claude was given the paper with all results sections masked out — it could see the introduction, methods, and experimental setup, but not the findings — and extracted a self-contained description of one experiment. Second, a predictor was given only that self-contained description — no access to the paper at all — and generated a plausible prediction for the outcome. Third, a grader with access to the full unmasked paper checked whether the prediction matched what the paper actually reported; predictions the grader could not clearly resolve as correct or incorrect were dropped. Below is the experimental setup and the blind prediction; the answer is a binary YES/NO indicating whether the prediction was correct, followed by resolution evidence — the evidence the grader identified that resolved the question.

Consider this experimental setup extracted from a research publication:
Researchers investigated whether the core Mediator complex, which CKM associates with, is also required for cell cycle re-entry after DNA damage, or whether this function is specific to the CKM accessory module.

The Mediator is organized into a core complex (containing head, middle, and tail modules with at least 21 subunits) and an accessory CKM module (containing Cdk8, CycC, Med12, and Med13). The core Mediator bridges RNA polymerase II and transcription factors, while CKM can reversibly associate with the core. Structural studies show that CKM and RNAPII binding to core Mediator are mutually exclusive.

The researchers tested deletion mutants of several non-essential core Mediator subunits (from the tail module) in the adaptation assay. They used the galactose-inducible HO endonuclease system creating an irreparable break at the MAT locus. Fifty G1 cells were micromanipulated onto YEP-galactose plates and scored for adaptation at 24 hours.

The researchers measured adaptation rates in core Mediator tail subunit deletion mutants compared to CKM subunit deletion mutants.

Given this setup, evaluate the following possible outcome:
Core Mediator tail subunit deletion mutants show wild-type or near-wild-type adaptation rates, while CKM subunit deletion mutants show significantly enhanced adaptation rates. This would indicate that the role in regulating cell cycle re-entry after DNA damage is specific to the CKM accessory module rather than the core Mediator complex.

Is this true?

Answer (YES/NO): NO